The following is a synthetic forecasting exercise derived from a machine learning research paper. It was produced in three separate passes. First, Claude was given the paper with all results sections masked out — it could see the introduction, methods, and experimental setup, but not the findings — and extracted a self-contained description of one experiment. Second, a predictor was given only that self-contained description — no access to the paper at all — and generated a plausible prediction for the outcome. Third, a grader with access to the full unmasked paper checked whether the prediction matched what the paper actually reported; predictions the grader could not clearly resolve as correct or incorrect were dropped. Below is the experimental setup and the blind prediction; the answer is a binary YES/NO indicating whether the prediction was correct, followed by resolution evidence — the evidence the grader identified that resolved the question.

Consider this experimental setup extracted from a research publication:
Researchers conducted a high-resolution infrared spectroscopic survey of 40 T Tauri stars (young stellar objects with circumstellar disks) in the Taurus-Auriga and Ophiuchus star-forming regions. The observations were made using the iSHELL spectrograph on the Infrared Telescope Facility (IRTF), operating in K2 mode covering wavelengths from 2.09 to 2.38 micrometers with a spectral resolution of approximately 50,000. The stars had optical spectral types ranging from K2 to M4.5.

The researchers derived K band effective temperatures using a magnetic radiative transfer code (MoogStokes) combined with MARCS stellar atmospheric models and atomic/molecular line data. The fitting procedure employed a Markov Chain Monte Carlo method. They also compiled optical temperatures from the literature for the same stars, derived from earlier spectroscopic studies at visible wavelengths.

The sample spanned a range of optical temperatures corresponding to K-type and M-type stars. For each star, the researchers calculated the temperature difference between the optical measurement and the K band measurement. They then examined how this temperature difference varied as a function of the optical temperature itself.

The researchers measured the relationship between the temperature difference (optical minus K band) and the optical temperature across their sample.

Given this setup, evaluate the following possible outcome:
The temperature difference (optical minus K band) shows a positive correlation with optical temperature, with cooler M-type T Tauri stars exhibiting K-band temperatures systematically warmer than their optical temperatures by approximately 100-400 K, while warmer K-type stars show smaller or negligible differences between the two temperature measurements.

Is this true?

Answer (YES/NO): NO